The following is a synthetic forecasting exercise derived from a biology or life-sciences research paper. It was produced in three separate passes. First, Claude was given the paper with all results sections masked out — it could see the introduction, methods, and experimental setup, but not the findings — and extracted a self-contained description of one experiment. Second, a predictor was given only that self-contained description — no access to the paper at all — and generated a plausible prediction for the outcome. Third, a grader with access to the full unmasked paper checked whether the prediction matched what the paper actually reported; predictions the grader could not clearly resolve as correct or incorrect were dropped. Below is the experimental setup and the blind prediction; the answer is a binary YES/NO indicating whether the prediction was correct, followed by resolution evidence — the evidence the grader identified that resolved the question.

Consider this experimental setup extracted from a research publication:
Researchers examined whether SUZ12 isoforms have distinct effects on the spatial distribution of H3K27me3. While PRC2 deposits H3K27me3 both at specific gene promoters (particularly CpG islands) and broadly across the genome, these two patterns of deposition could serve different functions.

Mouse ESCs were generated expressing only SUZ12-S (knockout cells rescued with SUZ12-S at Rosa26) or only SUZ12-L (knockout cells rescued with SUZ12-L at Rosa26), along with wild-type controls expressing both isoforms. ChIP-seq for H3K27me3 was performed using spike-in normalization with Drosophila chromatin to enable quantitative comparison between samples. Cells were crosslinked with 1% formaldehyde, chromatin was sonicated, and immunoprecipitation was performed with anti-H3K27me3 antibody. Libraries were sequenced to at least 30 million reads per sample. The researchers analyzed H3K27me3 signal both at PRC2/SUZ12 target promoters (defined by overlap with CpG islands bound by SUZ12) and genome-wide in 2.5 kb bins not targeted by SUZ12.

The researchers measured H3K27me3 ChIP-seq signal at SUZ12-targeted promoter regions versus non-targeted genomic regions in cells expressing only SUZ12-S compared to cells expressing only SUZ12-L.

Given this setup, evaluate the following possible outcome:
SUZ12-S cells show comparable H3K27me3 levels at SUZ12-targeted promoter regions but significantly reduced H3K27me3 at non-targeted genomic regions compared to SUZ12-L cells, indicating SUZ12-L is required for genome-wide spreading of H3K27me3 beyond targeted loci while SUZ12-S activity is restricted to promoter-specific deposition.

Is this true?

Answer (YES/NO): NO